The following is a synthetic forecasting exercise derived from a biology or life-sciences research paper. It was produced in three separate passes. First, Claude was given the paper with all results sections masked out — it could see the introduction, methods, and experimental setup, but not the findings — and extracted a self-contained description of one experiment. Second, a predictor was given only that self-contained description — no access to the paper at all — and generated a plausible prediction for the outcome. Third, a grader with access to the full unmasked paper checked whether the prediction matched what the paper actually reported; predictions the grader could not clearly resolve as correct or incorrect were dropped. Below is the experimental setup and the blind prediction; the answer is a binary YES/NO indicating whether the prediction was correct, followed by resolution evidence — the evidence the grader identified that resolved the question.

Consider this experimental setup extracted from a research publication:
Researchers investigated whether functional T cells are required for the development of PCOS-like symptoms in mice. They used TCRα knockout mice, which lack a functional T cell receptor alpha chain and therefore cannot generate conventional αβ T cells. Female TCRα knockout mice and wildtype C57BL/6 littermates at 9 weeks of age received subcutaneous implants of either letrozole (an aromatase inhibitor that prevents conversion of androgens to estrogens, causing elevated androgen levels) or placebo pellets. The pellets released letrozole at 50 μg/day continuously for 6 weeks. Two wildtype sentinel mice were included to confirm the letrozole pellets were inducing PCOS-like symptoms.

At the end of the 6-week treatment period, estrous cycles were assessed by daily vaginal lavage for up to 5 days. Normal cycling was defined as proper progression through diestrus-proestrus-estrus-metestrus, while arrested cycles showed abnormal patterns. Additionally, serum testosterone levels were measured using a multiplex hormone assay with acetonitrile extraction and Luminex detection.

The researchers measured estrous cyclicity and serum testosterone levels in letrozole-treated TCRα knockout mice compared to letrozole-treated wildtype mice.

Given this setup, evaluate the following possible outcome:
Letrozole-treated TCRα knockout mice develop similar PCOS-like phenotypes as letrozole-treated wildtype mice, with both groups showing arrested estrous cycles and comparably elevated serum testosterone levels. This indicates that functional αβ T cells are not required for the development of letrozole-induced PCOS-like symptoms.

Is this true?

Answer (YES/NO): NO